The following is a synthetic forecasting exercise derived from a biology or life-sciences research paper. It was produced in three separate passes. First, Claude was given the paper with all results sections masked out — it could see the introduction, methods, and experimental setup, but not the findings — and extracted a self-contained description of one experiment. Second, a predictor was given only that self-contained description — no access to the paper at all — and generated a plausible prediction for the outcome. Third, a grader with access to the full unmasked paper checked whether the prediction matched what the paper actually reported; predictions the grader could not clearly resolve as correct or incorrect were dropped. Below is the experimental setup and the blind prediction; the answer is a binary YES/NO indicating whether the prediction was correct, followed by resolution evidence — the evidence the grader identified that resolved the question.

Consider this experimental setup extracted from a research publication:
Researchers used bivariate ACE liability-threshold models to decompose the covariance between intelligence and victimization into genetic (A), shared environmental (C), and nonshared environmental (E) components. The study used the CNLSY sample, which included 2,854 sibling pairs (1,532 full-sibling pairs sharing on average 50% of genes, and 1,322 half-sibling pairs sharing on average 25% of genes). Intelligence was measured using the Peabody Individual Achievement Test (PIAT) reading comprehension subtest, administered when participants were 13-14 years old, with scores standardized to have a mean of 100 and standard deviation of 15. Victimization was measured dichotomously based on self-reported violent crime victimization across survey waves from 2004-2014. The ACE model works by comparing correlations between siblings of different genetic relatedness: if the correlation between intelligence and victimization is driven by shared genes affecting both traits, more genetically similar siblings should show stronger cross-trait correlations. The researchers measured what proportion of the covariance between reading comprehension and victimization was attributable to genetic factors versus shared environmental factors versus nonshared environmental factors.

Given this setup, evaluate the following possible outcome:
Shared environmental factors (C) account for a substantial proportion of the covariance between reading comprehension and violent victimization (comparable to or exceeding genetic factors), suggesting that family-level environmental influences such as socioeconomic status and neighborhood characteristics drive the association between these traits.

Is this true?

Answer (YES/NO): NO